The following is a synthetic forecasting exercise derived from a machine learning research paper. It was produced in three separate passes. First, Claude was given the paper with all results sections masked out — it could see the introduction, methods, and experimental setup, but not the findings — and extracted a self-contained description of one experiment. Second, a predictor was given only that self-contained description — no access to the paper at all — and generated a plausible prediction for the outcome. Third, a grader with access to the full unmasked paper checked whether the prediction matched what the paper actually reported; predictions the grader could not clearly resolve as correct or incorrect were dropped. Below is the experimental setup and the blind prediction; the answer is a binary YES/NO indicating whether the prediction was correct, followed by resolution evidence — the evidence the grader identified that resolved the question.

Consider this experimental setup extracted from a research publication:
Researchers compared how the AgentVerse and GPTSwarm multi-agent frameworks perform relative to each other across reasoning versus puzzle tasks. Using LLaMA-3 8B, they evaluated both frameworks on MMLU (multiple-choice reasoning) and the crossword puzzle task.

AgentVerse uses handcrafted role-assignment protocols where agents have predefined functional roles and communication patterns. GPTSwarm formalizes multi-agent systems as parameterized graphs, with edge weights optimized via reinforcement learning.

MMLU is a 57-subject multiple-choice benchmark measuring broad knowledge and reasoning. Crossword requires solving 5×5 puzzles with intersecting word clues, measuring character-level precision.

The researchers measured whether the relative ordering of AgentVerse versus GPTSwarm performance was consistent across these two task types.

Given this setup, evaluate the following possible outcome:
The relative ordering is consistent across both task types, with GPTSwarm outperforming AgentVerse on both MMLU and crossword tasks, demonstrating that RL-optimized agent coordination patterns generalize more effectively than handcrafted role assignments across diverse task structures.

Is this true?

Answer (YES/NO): NO